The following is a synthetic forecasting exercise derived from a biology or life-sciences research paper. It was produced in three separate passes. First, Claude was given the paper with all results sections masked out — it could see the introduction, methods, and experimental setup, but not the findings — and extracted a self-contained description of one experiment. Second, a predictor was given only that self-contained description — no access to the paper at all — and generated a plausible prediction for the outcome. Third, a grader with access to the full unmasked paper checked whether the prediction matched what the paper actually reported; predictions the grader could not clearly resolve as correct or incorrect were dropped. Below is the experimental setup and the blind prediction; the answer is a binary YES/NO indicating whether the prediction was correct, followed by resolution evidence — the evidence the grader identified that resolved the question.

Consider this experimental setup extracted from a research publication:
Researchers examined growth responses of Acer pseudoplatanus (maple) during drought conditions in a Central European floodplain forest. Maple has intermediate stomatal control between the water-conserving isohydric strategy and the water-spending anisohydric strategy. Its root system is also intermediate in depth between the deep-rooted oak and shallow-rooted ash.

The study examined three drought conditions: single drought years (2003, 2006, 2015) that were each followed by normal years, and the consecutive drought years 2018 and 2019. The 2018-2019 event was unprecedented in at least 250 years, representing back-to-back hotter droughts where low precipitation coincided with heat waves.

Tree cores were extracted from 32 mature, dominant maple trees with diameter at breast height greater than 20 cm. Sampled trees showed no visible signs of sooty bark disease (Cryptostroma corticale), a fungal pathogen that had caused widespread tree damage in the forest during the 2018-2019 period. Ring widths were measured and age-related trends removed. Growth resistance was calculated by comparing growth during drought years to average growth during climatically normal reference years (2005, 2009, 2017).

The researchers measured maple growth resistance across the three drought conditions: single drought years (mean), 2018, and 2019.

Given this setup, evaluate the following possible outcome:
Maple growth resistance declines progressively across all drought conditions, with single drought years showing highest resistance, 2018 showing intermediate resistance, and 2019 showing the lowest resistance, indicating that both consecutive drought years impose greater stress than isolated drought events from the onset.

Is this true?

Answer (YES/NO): NO